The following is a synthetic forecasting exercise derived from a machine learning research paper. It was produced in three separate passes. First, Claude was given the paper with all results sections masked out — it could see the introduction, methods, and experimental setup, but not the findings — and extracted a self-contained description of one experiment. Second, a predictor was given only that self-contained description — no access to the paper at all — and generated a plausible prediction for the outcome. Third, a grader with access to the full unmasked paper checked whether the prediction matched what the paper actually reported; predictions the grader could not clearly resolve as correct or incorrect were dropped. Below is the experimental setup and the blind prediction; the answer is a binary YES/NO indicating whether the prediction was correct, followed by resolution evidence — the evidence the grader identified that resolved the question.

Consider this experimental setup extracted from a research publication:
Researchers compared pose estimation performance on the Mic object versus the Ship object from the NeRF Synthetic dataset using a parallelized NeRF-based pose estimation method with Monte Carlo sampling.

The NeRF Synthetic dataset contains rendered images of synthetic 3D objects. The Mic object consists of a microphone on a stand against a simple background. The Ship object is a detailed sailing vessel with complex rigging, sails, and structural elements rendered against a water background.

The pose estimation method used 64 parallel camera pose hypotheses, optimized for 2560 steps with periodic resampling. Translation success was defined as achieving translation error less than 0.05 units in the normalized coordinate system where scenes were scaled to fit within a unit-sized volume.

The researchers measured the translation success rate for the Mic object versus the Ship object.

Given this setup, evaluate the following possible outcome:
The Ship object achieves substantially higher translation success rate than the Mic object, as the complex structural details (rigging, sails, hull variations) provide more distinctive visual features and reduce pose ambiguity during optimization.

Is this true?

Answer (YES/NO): NO